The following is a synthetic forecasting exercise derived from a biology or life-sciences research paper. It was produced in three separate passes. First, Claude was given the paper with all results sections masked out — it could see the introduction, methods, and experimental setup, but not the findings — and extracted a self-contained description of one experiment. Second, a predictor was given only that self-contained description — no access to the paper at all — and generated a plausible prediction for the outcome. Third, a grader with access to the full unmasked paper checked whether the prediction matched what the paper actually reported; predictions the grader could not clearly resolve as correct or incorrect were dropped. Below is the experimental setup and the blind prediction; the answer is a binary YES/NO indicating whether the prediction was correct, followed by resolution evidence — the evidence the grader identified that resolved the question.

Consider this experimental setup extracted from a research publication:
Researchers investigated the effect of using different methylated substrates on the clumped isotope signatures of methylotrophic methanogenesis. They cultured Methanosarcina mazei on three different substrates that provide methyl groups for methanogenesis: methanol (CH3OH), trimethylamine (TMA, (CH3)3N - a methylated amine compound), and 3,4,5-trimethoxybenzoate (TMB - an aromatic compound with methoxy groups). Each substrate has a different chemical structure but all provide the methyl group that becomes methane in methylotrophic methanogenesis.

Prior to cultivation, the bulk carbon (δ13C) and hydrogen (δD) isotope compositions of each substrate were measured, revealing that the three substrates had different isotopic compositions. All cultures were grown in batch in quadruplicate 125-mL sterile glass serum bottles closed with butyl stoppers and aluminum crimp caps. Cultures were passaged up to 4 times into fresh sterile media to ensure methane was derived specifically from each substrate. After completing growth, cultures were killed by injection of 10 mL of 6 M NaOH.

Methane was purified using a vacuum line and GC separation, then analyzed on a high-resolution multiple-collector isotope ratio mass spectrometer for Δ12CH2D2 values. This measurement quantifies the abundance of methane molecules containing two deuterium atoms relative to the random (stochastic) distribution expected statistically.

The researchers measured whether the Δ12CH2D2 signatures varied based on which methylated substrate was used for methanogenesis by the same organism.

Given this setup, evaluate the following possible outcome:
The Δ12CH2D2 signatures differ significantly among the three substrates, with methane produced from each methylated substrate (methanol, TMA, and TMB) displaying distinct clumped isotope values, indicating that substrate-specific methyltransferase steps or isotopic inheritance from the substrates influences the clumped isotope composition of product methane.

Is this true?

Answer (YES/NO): NO